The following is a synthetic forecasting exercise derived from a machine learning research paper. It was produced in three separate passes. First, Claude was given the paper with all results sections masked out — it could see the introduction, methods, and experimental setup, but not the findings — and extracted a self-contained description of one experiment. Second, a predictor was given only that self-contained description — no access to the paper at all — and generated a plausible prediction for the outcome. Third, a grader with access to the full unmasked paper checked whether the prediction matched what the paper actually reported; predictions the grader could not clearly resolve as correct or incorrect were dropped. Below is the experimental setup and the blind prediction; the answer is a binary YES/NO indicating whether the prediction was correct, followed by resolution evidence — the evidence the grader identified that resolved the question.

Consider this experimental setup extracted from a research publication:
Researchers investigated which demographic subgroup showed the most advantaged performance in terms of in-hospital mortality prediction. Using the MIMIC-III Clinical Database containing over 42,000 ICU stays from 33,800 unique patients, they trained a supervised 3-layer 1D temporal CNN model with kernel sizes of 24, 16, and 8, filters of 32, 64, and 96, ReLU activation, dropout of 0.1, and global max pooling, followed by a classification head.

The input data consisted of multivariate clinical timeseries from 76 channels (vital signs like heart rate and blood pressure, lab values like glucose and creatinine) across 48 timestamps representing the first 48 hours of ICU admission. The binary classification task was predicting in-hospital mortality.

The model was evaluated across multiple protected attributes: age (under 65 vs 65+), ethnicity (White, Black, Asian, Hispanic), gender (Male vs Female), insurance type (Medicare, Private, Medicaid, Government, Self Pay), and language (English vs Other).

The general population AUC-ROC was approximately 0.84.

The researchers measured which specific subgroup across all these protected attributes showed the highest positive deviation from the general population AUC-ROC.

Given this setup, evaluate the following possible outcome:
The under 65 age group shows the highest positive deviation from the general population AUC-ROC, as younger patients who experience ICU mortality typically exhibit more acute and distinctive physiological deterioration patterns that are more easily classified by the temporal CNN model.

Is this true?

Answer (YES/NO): NO